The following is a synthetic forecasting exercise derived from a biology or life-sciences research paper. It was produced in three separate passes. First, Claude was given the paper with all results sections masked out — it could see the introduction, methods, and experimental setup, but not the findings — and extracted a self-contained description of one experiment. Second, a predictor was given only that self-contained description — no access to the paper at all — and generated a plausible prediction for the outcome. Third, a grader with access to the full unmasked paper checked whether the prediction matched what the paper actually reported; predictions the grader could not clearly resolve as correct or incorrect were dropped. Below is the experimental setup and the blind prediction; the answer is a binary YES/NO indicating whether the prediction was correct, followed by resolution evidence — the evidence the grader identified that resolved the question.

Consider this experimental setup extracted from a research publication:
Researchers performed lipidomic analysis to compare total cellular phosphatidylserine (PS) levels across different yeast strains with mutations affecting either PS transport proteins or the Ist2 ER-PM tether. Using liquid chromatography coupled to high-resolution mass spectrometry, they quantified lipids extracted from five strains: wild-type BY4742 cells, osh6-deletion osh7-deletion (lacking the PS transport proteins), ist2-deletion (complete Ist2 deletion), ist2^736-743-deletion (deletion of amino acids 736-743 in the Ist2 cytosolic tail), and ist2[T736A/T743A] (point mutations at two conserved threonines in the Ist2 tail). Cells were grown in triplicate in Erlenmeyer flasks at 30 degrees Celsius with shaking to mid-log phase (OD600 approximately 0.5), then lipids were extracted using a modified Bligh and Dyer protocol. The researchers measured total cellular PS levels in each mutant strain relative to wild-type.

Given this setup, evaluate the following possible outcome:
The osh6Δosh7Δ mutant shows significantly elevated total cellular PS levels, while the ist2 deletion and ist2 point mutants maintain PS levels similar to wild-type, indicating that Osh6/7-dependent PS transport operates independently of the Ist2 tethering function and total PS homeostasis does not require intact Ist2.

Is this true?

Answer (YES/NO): NO